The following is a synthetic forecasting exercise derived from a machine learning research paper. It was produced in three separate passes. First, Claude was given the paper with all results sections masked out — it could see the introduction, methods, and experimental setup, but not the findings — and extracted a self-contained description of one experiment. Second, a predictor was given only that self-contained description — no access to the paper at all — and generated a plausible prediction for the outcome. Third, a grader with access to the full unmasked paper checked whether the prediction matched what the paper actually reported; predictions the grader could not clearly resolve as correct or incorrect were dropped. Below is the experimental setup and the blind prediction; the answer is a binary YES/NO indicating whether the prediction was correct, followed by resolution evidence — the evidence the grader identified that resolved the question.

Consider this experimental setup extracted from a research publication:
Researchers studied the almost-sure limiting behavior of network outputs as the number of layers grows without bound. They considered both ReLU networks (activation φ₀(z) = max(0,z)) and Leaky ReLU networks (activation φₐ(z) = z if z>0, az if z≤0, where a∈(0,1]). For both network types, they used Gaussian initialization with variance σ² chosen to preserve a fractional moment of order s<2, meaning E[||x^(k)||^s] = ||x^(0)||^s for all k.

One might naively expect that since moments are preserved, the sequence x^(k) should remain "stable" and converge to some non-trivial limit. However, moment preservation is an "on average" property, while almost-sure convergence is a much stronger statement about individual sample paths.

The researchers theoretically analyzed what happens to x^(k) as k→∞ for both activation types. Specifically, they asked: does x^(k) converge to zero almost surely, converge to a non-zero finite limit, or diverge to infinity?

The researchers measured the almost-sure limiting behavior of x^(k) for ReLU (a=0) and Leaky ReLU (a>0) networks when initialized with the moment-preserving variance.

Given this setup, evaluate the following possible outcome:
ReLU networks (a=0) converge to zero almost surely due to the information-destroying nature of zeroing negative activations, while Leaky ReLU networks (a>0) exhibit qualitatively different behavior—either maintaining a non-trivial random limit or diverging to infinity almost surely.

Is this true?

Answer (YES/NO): NO